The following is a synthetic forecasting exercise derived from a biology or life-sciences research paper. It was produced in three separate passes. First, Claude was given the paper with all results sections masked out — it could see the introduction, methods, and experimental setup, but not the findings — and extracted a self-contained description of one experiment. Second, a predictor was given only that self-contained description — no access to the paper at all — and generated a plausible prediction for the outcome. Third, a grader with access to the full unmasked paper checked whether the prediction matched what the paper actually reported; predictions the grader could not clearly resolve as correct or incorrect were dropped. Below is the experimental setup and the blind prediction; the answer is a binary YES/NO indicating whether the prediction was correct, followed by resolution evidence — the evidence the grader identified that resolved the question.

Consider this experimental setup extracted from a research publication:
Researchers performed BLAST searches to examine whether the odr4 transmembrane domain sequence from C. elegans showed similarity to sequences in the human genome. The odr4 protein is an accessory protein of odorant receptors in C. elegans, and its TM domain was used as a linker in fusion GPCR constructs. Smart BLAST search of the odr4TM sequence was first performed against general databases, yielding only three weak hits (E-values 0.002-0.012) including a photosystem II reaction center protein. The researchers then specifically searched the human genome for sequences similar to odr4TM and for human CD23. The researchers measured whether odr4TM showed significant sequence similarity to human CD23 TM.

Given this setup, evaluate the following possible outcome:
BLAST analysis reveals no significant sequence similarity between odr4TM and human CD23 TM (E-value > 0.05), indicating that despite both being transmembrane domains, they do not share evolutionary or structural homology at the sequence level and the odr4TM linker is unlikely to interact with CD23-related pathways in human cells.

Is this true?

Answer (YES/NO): YES